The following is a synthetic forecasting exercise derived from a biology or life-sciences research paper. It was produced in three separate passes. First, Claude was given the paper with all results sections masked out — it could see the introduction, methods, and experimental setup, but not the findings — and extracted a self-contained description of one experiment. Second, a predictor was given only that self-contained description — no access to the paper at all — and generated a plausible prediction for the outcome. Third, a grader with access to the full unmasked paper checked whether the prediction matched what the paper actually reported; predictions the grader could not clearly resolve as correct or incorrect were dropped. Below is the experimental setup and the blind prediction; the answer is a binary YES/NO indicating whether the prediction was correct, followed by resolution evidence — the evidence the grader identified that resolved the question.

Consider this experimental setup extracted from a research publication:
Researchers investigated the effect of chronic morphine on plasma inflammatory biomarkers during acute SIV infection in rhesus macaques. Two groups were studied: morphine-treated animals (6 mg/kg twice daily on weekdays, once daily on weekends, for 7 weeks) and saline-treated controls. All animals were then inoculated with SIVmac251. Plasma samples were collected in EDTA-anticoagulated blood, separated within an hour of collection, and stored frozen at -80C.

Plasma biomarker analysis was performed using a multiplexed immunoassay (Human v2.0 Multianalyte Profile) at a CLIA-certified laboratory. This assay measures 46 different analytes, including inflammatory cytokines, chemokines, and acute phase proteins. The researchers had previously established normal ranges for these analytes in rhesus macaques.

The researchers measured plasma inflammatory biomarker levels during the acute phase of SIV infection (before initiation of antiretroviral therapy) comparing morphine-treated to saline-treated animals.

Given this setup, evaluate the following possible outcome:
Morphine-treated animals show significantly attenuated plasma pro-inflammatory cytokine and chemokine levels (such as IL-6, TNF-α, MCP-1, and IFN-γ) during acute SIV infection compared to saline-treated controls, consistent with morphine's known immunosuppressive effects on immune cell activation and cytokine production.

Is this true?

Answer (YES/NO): NO